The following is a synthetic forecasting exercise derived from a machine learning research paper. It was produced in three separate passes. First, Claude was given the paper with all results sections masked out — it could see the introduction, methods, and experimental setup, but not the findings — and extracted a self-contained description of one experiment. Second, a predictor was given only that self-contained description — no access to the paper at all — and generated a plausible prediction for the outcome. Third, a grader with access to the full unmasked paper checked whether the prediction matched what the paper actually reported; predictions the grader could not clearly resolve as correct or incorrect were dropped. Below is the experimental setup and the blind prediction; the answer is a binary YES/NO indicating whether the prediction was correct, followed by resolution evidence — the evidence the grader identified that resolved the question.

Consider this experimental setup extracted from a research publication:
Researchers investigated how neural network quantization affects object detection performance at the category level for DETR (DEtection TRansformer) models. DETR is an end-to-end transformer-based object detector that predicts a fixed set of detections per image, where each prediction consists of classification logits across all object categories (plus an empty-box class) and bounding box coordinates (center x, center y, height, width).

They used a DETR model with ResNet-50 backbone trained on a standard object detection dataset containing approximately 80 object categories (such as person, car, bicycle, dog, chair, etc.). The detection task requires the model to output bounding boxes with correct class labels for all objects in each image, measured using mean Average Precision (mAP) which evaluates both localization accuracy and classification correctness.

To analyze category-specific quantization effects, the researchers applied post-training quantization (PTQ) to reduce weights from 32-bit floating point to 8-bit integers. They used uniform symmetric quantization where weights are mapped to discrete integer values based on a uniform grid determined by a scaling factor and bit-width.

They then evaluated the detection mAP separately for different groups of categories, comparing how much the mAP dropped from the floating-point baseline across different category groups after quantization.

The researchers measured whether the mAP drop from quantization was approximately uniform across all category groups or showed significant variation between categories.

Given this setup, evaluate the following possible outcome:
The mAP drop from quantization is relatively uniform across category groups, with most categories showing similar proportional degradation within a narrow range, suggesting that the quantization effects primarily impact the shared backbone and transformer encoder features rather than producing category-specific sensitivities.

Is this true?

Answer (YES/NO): NO